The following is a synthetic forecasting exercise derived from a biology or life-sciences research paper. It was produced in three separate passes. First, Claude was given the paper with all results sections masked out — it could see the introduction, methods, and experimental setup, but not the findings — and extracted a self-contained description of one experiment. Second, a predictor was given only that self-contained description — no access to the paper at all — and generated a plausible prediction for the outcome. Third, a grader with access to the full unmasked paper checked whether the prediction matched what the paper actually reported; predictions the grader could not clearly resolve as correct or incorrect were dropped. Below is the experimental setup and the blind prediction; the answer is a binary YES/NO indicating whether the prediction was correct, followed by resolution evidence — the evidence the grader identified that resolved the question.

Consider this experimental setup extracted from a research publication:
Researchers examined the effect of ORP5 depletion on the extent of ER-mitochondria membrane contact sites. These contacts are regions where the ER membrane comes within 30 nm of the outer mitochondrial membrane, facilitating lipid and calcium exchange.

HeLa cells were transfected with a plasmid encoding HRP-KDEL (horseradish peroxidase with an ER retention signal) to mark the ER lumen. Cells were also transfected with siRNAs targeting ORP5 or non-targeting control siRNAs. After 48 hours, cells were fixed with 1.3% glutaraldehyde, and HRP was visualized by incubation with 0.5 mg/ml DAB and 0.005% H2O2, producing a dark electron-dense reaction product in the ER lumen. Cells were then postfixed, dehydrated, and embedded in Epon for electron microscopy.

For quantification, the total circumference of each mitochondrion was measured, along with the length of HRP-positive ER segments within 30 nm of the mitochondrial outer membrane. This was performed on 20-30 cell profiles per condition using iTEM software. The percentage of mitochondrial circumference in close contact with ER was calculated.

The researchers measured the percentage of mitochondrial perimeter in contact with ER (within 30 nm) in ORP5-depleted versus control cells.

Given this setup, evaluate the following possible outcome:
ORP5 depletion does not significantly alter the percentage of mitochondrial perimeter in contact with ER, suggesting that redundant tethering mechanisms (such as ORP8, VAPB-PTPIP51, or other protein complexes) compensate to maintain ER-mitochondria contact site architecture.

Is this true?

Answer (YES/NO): YES